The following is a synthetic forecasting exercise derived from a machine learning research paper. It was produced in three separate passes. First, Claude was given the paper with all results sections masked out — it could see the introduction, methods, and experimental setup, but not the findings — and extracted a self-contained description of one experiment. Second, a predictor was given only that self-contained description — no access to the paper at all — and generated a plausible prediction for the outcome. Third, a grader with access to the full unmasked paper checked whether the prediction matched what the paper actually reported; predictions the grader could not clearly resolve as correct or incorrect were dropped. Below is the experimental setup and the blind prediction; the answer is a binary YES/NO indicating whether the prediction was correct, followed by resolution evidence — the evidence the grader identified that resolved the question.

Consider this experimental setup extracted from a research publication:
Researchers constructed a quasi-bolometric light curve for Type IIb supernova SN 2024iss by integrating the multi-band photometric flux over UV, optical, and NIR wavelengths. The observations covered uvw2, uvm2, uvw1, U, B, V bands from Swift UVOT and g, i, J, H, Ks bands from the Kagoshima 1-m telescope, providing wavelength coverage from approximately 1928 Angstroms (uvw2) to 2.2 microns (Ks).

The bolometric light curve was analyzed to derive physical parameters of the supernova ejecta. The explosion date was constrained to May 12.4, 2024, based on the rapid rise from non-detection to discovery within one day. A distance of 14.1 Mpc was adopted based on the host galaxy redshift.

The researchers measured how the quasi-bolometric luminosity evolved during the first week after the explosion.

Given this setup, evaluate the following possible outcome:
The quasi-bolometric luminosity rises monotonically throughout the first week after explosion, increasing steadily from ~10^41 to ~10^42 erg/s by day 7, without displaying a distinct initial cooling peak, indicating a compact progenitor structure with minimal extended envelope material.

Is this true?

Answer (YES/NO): NO